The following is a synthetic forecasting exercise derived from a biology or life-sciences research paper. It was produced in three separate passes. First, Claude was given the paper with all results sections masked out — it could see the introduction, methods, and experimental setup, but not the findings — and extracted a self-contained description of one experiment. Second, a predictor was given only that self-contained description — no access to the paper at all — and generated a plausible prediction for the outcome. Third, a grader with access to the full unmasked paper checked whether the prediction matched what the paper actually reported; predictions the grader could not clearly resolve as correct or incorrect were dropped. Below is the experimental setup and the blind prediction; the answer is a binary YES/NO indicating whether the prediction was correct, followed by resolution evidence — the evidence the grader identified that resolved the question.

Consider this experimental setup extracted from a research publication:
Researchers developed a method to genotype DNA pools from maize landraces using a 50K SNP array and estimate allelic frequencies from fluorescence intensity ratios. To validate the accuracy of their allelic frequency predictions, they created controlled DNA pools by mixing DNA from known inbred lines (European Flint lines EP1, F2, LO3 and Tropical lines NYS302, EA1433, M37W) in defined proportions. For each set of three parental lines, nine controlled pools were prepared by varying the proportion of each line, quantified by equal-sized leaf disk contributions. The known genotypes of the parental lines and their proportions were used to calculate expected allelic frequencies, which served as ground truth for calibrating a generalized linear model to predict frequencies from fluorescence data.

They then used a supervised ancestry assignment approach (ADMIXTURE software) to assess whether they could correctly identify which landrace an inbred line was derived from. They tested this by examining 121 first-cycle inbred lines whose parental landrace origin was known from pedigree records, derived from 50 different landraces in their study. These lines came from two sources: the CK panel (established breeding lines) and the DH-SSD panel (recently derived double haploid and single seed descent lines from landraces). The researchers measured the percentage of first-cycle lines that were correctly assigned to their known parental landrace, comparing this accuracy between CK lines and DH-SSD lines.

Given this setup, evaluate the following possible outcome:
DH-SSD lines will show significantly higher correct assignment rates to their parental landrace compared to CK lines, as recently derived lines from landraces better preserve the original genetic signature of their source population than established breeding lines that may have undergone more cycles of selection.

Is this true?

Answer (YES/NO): YES